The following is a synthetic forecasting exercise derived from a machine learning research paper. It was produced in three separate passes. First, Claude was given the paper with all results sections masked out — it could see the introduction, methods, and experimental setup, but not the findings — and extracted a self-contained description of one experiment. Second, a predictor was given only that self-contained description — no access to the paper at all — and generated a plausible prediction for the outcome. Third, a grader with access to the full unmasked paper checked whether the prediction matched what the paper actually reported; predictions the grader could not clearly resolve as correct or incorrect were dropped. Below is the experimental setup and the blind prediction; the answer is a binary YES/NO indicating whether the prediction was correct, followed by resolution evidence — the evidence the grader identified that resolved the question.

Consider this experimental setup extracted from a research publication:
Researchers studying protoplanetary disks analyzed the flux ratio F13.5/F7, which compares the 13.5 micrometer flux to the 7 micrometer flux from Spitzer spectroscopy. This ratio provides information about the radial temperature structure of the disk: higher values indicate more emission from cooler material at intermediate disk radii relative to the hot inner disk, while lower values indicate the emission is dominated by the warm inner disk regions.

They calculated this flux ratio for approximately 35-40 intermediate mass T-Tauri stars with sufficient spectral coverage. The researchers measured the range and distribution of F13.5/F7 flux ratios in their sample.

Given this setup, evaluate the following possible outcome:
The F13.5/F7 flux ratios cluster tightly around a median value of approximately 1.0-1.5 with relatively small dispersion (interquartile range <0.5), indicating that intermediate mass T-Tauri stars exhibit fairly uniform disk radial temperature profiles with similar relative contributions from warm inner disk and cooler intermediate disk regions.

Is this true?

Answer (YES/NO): NO